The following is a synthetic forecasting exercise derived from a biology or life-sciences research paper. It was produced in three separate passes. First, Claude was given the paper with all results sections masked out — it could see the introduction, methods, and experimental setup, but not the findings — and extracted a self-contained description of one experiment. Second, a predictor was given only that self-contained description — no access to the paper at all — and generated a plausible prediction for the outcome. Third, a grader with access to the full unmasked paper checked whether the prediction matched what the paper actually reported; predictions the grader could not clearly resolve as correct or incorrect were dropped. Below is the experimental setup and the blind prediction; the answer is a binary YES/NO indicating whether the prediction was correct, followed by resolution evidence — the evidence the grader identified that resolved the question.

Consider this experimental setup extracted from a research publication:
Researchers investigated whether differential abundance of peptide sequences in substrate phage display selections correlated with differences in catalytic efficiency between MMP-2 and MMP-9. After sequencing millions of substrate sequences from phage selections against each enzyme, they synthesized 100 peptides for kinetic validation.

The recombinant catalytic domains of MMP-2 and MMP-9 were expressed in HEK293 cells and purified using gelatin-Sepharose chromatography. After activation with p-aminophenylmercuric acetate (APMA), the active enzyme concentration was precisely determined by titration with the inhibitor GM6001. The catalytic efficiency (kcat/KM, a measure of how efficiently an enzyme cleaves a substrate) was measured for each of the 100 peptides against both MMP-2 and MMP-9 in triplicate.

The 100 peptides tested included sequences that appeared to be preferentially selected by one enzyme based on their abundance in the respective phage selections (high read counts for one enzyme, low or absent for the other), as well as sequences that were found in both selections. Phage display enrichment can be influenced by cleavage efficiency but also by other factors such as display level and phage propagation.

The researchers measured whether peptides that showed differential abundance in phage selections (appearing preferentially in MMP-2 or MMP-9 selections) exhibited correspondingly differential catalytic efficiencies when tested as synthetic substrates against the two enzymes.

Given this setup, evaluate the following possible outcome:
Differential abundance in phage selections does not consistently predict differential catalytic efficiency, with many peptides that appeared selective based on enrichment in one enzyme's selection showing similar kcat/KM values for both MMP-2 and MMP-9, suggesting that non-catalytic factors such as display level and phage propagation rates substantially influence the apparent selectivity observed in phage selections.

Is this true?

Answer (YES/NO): NO